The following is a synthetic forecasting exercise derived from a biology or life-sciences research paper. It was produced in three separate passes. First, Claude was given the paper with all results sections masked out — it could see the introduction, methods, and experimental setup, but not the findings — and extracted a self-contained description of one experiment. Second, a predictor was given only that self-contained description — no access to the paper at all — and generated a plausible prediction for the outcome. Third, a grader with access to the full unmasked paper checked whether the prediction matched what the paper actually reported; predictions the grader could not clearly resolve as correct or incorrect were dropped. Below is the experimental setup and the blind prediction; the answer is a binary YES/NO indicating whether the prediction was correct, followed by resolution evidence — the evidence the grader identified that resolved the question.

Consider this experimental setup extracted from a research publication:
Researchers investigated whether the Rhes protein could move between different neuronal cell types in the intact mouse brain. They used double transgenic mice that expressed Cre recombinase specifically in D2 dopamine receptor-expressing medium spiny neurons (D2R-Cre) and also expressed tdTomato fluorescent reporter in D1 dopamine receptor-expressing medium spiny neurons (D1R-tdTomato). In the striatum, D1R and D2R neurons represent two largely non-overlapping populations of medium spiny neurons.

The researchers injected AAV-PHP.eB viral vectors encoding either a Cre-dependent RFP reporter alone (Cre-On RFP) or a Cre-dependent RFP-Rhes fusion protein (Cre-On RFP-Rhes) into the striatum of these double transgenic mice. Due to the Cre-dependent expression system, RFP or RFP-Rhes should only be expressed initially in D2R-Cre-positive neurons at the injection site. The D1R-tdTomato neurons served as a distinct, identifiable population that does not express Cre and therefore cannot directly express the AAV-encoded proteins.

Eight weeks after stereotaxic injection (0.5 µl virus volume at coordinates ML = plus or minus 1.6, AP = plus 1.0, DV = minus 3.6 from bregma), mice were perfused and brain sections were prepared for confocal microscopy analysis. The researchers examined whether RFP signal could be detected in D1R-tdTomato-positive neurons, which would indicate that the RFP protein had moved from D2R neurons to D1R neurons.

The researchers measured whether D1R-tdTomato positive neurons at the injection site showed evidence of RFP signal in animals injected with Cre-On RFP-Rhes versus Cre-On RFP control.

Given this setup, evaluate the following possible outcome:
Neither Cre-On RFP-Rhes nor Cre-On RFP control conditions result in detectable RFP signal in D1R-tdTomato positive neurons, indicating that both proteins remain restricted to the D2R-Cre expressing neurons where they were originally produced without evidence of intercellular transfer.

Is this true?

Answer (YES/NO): NO